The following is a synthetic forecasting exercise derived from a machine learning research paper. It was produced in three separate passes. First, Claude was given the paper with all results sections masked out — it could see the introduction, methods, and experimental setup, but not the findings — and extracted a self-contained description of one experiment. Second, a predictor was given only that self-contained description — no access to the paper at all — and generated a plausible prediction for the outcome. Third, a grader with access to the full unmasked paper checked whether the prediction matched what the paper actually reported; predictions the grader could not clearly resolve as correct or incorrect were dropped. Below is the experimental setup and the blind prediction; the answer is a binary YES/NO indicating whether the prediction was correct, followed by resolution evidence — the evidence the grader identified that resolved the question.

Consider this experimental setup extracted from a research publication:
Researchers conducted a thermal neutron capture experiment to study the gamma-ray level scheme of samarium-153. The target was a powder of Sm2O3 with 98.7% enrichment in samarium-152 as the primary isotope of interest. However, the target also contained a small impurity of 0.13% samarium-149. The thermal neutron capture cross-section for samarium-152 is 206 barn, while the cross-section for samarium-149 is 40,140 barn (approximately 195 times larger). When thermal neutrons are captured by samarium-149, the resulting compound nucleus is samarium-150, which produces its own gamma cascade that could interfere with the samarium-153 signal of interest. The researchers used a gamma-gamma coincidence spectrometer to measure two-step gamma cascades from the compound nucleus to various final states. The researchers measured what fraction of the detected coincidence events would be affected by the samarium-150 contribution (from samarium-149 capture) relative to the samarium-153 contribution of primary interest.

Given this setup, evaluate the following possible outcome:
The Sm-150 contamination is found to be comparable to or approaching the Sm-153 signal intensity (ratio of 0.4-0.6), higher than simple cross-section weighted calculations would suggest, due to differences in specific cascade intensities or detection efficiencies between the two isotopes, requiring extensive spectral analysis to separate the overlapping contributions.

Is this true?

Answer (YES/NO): NO